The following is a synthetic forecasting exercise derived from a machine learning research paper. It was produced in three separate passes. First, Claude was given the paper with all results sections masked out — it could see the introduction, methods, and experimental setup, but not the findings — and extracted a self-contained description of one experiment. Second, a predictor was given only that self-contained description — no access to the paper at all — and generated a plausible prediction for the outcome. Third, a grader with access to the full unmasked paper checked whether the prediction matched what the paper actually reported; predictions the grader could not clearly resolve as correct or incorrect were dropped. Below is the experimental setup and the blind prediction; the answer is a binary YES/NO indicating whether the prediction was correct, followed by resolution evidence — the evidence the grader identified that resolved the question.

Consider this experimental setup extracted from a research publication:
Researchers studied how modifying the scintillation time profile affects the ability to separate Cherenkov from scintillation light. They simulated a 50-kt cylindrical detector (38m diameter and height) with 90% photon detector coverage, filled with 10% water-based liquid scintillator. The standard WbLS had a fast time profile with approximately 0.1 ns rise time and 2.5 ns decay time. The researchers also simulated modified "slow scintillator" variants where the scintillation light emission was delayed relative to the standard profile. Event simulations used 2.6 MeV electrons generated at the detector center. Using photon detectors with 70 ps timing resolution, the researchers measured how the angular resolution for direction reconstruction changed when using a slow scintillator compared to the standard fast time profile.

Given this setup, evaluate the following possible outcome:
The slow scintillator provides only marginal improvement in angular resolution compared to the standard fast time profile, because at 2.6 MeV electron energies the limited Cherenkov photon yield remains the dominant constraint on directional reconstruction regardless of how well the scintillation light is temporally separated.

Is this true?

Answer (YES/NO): NO